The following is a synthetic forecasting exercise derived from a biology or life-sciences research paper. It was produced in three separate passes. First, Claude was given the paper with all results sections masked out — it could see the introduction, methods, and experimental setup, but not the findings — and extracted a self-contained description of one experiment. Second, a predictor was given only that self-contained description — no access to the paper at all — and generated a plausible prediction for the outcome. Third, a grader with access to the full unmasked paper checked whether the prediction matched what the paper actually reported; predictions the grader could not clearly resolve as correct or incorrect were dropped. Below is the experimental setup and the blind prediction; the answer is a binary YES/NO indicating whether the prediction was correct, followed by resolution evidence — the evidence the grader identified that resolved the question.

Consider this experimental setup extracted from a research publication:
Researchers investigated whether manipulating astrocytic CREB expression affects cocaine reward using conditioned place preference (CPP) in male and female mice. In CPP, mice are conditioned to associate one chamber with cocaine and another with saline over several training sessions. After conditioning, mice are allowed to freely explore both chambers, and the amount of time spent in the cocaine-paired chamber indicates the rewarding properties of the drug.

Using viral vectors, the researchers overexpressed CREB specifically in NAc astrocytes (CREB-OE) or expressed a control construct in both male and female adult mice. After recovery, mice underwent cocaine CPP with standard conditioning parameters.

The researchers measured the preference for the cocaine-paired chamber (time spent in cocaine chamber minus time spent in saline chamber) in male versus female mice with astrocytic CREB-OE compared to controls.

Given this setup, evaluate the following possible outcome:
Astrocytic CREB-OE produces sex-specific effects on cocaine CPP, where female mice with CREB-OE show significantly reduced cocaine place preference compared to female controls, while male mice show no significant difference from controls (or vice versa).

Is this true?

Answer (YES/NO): NO